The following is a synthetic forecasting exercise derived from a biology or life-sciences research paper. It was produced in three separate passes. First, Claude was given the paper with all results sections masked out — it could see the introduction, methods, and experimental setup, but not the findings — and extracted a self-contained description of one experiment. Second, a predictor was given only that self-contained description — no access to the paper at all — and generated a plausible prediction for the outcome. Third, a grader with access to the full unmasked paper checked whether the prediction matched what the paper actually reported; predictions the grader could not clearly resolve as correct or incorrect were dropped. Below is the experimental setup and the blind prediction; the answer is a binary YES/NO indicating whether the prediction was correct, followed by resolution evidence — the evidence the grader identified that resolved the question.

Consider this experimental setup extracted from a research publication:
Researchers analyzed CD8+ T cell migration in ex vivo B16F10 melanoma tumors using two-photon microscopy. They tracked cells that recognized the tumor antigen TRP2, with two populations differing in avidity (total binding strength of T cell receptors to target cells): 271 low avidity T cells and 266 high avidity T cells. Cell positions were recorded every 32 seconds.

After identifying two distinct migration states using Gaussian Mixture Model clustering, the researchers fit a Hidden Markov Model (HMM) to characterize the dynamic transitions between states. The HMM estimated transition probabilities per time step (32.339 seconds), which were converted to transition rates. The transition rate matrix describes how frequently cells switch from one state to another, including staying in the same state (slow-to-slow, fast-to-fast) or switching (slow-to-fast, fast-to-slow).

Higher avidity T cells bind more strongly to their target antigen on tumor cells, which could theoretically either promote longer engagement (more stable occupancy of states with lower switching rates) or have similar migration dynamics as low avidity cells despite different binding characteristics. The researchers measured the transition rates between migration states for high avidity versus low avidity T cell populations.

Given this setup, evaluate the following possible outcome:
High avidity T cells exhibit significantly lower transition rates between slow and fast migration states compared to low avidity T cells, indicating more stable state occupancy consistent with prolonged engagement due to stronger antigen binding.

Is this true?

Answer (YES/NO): NO